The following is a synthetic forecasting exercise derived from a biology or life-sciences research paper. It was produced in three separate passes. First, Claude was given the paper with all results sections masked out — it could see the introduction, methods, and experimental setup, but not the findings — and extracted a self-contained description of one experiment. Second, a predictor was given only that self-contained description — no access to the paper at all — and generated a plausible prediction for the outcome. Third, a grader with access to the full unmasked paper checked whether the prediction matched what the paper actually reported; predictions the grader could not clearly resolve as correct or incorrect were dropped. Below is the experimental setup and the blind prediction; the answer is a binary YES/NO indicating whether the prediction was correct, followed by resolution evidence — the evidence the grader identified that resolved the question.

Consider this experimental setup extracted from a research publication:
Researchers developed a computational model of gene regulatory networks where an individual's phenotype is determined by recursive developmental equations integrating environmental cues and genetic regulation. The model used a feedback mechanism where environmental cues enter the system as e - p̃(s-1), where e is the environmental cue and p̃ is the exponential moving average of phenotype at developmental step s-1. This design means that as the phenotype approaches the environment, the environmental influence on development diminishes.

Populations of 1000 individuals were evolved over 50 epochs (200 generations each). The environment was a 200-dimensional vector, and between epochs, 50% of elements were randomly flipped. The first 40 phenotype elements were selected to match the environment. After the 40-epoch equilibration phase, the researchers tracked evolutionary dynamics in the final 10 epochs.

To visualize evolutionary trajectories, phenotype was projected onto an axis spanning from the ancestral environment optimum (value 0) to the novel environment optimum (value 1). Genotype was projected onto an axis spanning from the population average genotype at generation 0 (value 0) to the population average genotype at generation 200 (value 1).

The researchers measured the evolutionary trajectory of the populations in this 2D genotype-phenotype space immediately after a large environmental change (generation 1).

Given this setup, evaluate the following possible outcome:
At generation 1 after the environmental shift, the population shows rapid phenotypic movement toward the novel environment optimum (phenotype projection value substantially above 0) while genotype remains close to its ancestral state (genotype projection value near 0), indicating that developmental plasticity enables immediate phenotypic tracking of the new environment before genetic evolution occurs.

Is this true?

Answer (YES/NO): YES